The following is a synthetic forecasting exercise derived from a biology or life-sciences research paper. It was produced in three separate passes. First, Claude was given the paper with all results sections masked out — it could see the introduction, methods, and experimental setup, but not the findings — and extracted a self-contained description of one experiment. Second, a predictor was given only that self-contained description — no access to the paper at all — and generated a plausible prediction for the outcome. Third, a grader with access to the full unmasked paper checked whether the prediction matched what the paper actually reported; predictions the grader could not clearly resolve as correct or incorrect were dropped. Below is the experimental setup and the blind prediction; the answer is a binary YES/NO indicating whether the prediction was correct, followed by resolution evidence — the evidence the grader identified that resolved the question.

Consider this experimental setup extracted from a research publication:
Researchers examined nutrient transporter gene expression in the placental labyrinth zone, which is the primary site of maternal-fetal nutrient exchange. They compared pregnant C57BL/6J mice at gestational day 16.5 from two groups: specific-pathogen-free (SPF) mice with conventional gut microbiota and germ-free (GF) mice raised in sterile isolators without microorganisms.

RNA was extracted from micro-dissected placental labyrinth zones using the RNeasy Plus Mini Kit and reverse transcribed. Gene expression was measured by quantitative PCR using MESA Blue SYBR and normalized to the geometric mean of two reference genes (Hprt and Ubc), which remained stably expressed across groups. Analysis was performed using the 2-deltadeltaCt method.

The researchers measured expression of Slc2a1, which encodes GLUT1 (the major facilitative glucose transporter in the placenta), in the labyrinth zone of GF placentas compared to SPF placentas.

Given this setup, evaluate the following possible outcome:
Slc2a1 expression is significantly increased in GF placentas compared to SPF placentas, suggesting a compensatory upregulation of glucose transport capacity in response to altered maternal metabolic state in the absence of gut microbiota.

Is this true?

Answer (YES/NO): NO